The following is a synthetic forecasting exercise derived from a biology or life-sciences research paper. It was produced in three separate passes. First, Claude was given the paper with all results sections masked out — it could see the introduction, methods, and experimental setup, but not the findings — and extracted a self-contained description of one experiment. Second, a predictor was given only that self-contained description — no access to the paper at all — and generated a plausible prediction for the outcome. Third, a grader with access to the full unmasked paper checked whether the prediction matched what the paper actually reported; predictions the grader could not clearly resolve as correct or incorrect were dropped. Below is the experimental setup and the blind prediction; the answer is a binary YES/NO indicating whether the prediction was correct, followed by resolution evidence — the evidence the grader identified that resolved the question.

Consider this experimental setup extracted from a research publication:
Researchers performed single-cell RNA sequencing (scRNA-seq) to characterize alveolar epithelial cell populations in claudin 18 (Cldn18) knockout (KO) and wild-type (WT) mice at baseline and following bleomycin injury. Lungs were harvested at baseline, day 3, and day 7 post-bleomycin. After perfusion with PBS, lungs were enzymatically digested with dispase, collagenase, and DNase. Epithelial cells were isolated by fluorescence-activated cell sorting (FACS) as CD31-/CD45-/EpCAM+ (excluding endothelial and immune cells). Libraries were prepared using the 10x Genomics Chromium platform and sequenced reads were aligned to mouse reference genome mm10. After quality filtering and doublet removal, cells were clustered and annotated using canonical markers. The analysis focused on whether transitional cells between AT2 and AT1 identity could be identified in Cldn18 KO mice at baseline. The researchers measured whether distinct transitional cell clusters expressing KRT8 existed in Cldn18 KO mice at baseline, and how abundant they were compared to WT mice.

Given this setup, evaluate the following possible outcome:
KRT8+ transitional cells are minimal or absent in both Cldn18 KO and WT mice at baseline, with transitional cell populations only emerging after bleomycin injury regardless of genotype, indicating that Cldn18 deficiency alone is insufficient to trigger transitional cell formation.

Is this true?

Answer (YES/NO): NO